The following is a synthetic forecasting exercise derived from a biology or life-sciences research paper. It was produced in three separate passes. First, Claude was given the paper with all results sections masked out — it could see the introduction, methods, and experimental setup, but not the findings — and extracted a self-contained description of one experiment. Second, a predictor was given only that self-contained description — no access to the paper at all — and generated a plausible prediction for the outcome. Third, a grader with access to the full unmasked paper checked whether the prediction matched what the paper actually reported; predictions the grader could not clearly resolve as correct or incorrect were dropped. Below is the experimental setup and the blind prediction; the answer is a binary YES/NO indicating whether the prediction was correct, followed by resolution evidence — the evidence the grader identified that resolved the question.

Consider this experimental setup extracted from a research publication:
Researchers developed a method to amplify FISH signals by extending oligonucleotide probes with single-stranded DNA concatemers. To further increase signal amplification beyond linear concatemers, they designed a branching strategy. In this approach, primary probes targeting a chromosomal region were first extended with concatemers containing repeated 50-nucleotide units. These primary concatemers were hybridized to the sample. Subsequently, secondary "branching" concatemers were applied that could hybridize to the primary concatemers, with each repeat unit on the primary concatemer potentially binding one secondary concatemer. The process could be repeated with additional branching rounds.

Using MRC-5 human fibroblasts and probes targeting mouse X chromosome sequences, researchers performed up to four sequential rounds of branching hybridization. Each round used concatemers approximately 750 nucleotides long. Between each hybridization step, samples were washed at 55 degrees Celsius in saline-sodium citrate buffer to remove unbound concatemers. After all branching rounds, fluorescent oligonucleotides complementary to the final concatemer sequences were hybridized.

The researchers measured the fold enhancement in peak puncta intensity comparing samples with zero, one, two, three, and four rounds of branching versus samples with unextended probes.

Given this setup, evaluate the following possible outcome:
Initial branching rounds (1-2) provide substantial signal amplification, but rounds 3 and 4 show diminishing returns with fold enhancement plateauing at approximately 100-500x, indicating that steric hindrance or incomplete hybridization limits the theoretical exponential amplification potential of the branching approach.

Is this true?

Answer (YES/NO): NO